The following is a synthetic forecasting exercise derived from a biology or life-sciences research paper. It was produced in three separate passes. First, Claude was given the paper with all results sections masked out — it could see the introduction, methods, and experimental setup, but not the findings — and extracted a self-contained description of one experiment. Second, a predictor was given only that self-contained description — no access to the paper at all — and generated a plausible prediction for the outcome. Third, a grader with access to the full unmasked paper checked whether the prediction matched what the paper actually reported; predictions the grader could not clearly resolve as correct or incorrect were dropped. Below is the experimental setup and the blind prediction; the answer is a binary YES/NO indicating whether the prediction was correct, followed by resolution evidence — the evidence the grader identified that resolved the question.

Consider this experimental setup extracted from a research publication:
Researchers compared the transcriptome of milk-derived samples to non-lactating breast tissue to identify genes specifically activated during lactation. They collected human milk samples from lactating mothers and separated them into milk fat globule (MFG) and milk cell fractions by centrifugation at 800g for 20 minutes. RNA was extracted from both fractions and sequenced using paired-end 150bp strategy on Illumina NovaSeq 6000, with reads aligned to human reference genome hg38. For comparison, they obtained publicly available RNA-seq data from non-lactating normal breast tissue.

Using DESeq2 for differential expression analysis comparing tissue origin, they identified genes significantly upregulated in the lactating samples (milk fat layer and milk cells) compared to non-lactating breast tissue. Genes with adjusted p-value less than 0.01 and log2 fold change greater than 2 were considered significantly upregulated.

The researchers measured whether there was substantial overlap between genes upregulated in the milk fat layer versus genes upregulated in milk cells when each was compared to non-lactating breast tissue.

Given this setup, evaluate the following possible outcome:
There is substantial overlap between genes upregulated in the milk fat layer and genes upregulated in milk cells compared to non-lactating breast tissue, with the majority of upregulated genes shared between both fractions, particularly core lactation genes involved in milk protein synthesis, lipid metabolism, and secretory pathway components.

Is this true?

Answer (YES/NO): YES